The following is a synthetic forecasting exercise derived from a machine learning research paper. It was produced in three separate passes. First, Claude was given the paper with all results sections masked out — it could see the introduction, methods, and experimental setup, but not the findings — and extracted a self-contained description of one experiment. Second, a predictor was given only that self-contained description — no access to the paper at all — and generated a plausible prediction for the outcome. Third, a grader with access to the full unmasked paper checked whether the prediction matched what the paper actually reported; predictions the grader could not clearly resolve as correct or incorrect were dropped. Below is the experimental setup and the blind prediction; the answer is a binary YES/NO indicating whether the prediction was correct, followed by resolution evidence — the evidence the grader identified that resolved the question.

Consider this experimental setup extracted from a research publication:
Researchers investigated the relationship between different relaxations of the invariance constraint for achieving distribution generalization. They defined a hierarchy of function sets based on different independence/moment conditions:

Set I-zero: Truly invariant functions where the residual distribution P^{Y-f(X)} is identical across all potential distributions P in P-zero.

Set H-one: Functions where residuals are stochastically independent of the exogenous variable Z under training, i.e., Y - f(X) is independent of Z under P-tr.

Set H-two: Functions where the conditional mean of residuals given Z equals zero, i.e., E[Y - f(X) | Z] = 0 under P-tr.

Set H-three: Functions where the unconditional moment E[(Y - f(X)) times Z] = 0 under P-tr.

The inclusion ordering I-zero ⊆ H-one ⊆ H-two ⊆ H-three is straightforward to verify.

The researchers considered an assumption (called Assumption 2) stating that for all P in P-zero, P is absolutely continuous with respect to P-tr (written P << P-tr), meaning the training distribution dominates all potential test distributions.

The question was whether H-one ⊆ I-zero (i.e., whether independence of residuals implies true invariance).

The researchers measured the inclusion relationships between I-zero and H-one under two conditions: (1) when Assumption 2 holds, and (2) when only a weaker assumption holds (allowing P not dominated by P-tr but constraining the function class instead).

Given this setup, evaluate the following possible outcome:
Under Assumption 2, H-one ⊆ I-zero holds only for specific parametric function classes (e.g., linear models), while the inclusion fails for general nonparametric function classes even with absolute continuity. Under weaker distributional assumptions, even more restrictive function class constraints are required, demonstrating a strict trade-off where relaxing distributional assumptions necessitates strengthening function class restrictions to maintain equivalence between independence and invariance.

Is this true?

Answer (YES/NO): NO